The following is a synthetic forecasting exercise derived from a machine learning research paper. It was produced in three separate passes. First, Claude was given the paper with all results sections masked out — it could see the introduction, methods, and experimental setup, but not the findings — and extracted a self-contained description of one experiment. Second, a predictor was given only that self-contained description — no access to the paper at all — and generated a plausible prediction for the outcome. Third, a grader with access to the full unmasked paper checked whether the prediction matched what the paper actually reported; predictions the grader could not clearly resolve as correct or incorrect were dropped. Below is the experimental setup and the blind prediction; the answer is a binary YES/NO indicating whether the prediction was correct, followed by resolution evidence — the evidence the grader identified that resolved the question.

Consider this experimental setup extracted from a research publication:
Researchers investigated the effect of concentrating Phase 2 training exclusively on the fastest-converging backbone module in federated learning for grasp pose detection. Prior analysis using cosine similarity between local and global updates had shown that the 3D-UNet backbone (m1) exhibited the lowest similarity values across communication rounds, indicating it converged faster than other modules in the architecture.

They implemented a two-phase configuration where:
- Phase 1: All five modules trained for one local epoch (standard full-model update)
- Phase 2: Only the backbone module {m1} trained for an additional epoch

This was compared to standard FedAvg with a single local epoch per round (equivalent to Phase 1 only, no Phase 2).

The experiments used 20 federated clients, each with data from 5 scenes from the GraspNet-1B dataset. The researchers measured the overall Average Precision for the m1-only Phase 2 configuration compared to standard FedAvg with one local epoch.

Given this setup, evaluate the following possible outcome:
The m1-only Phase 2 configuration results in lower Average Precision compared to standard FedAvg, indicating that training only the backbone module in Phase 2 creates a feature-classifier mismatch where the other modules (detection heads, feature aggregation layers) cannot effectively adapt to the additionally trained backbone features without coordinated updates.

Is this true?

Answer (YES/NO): YES